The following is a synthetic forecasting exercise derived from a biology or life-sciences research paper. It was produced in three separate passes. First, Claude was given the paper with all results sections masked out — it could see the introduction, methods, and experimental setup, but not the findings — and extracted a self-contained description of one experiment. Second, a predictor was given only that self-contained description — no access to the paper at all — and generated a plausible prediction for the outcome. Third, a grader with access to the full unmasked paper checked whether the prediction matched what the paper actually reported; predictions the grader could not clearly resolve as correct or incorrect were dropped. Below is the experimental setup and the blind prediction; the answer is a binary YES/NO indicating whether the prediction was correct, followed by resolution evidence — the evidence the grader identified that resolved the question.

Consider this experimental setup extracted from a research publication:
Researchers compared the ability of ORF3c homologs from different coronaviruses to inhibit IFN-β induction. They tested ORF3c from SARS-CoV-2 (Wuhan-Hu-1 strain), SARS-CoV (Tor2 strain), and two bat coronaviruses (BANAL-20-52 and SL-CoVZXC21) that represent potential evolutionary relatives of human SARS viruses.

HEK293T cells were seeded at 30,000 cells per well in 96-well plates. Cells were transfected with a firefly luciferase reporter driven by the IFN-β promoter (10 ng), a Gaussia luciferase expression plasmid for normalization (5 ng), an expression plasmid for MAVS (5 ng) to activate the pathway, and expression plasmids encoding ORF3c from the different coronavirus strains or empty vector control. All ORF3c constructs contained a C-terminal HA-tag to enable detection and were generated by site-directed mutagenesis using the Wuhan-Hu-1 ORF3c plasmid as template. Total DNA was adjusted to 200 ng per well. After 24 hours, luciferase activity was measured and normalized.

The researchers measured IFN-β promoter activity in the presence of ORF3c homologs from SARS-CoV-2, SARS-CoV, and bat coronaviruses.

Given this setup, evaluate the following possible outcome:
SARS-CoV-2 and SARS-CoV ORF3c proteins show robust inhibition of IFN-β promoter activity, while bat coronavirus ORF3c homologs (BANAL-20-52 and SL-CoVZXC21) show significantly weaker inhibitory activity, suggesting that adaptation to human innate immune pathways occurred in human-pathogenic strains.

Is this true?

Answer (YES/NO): NO